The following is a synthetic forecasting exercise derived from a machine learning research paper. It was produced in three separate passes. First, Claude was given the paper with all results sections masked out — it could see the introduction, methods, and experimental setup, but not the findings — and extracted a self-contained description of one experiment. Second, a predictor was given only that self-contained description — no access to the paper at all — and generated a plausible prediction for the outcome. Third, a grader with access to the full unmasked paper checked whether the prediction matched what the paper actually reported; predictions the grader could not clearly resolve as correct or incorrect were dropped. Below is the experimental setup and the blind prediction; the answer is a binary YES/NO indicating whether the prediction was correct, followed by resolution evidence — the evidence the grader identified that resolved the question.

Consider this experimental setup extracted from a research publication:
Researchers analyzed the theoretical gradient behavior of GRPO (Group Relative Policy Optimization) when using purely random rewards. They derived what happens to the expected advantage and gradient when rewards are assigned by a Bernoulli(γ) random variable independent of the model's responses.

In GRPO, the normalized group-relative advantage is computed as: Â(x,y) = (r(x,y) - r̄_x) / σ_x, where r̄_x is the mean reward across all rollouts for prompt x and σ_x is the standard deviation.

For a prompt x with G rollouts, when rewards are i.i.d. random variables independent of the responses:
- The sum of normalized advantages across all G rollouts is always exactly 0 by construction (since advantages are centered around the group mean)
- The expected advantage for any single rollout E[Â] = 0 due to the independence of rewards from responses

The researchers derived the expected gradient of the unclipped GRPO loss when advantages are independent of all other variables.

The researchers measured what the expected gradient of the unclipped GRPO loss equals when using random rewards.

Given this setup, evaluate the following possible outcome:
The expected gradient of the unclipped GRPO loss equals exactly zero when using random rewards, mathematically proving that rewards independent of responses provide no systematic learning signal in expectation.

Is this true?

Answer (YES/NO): YES